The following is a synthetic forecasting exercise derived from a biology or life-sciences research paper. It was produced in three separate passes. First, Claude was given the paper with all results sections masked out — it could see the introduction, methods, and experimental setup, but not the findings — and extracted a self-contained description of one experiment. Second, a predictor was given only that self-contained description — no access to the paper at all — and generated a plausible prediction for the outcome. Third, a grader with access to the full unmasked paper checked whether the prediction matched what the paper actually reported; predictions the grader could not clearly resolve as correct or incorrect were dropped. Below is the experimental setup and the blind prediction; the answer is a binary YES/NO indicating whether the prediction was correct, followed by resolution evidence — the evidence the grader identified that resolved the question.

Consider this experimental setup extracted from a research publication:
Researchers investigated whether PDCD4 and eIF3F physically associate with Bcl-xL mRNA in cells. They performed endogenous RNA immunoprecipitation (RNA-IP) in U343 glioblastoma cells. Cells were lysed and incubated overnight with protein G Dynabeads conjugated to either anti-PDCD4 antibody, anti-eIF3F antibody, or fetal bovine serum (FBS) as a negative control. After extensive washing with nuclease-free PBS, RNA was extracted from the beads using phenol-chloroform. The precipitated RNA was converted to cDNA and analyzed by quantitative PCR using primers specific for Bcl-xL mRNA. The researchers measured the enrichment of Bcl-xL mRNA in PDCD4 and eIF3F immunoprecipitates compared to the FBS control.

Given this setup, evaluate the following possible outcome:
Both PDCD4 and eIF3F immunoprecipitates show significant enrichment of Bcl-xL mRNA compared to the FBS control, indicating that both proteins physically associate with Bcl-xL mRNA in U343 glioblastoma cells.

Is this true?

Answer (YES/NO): YES